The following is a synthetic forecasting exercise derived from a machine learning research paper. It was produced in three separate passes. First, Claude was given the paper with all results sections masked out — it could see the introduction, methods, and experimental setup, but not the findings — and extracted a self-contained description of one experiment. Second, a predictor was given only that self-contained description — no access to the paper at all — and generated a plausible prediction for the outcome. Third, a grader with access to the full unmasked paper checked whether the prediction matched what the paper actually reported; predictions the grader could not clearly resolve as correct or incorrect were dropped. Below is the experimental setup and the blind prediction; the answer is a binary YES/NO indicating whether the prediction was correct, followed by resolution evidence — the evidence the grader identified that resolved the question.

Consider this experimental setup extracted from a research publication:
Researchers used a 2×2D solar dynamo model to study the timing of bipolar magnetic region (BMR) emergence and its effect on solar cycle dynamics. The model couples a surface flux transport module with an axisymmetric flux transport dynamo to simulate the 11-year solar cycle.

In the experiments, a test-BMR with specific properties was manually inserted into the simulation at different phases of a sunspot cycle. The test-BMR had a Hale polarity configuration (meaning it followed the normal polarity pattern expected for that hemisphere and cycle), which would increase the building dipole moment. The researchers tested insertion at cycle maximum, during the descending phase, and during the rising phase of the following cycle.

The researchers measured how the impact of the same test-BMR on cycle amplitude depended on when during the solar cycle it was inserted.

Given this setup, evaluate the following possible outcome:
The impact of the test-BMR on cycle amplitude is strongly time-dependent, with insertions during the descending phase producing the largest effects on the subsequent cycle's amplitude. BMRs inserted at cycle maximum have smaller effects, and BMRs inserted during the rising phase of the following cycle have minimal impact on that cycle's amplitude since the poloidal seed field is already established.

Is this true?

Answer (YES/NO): NO